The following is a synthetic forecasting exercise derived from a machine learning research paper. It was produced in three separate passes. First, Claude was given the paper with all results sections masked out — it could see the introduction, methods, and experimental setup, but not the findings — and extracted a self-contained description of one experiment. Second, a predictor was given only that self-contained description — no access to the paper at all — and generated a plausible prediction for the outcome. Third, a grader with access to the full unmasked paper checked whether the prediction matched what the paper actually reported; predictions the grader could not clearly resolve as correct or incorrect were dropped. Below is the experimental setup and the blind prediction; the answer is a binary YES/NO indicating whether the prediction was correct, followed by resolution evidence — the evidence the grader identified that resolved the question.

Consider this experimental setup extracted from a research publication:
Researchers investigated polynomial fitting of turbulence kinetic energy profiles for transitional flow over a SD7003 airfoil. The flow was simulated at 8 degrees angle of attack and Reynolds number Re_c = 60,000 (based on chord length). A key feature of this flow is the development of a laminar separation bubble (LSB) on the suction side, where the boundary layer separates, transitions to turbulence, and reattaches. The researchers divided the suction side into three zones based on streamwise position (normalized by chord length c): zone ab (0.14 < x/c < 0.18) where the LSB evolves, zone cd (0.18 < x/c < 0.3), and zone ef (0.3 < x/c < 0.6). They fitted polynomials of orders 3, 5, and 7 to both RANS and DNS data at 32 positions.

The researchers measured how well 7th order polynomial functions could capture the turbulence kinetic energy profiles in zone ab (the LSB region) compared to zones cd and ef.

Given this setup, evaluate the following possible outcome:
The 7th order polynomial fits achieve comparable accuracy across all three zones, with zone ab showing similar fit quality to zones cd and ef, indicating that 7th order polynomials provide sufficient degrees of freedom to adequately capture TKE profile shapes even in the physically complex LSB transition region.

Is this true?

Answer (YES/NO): NO